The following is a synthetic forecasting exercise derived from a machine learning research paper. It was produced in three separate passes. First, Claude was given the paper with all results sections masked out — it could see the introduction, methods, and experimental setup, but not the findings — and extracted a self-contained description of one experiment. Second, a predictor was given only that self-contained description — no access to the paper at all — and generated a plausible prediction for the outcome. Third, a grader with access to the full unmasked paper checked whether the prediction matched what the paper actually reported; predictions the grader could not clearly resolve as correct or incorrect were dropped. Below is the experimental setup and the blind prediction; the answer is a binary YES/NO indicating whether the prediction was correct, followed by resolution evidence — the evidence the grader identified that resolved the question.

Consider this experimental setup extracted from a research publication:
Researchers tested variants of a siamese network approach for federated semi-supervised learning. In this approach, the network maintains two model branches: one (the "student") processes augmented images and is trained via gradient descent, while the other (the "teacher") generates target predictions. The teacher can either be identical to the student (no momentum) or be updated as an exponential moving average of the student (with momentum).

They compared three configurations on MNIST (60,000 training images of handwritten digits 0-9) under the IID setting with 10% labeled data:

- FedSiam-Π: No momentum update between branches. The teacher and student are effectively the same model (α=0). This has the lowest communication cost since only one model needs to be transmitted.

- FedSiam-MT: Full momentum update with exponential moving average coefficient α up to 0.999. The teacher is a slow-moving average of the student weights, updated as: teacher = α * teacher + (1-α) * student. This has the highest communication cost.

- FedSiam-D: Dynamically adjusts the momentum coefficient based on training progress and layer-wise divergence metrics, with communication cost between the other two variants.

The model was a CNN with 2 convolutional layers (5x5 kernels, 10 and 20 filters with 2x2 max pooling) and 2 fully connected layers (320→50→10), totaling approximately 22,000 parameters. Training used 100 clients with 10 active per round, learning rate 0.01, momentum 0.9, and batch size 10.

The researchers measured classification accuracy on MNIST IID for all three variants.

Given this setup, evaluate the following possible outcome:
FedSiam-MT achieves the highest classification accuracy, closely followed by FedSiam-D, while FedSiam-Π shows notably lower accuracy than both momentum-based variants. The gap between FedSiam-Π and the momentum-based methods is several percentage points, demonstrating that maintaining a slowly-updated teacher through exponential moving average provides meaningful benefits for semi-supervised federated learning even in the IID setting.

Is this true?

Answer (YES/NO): NO